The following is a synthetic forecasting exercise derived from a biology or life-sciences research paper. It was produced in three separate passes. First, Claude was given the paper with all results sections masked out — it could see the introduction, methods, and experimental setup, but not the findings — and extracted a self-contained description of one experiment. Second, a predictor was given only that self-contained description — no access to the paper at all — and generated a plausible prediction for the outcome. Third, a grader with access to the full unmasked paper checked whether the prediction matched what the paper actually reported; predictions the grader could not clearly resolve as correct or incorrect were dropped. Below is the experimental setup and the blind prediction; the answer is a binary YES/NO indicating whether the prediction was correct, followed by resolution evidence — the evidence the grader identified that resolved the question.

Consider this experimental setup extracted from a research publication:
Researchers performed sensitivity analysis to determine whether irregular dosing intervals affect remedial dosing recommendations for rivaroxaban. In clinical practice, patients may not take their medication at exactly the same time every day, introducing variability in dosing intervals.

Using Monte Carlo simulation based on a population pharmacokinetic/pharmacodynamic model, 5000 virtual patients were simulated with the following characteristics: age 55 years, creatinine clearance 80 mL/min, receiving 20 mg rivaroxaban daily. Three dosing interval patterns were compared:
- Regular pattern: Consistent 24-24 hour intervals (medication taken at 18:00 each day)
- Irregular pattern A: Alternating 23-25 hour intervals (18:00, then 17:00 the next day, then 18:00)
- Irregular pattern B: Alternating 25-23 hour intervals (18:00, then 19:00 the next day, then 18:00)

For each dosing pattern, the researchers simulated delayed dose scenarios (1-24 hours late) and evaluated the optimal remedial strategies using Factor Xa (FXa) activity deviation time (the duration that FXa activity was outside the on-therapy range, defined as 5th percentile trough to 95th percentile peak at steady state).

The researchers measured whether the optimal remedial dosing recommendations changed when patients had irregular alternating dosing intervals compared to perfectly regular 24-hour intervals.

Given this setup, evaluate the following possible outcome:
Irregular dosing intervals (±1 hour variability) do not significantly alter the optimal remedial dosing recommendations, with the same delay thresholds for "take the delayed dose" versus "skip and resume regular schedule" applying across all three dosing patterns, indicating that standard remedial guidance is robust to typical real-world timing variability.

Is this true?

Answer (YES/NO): YES